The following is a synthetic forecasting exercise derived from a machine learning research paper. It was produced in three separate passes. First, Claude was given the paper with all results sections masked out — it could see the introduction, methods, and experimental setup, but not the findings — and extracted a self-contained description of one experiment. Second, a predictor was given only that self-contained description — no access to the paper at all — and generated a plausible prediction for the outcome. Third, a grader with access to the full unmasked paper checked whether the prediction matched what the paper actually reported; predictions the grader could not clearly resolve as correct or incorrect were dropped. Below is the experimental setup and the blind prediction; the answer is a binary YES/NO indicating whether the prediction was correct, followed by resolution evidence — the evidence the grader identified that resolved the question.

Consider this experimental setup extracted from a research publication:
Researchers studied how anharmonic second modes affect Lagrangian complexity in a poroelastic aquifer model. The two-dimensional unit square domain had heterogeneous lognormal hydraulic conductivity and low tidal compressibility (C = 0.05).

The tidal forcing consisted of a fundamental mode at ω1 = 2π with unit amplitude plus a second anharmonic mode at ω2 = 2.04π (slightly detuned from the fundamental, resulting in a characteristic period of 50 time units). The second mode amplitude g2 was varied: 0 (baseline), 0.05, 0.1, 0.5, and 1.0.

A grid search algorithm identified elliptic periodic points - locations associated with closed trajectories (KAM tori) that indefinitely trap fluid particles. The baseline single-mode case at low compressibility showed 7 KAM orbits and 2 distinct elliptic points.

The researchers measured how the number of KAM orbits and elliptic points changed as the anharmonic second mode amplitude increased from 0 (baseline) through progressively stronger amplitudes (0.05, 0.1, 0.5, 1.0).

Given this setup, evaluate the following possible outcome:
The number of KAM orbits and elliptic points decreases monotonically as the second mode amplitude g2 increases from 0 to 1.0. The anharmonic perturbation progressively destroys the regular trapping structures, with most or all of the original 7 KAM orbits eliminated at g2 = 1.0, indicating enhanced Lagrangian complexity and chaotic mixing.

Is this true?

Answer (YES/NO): YES